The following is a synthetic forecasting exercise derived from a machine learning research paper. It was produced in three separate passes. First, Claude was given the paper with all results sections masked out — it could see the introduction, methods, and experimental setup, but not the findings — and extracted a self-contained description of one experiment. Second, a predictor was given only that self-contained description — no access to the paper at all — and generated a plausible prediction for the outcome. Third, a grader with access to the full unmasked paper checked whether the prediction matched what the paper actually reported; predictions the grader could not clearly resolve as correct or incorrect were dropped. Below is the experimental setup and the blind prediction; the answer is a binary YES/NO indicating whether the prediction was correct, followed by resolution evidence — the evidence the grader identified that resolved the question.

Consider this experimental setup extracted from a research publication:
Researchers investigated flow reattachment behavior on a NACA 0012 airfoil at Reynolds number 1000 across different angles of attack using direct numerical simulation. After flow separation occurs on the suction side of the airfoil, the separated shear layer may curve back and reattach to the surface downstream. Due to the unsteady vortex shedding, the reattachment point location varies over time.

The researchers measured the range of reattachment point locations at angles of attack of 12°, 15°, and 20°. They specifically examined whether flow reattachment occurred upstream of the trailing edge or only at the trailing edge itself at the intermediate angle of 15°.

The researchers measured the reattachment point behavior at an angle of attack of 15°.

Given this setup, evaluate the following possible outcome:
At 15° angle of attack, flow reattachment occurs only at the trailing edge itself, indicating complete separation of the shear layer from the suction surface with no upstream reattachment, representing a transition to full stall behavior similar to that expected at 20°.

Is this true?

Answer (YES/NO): NO